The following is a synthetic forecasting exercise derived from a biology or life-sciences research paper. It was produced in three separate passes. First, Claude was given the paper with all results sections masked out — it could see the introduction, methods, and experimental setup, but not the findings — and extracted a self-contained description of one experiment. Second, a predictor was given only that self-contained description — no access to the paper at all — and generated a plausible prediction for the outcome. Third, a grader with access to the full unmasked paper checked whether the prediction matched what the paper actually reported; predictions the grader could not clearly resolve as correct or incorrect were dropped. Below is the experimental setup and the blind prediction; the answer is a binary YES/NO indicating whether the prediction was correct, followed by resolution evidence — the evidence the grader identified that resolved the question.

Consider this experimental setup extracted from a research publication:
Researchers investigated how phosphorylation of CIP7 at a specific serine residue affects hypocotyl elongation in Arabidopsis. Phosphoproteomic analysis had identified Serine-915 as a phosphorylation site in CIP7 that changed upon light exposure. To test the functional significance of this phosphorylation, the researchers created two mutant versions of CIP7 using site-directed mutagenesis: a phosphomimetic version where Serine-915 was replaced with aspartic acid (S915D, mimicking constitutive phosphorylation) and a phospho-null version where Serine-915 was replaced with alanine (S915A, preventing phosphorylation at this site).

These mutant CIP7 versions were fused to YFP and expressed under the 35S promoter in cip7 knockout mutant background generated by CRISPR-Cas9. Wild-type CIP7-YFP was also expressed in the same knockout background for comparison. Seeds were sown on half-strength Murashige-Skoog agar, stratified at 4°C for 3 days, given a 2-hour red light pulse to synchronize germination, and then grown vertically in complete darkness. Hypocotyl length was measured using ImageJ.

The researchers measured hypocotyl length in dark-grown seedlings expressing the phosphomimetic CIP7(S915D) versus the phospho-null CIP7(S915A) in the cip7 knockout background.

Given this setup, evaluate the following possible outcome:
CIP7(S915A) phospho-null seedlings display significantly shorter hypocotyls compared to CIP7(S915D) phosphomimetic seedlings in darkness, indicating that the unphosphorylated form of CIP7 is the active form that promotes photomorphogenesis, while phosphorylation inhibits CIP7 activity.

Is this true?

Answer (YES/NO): NO